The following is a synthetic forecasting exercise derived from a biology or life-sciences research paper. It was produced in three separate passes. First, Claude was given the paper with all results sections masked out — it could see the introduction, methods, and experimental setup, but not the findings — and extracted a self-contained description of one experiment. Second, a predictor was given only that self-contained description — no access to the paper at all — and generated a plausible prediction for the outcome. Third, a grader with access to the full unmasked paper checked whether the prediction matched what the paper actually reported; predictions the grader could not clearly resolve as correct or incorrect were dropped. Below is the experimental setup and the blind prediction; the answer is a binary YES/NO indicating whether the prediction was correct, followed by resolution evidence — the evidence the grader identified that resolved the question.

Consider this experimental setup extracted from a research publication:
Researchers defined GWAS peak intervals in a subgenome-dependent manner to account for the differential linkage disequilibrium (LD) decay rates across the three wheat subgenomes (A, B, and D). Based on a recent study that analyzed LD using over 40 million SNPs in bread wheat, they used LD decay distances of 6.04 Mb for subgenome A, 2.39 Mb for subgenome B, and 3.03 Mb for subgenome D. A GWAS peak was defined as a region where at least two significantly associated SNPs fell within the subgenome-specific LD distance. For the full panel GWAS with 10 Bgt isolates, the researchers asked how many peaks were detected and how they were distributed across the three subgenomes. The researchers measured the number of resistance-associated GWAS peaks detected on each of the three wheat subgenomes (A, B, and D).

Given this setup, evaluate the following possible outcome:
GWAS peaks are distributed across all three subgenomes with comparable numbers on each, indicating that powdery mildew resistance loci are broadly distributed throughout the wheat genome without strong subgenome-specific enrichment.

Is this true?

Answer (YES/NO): NO